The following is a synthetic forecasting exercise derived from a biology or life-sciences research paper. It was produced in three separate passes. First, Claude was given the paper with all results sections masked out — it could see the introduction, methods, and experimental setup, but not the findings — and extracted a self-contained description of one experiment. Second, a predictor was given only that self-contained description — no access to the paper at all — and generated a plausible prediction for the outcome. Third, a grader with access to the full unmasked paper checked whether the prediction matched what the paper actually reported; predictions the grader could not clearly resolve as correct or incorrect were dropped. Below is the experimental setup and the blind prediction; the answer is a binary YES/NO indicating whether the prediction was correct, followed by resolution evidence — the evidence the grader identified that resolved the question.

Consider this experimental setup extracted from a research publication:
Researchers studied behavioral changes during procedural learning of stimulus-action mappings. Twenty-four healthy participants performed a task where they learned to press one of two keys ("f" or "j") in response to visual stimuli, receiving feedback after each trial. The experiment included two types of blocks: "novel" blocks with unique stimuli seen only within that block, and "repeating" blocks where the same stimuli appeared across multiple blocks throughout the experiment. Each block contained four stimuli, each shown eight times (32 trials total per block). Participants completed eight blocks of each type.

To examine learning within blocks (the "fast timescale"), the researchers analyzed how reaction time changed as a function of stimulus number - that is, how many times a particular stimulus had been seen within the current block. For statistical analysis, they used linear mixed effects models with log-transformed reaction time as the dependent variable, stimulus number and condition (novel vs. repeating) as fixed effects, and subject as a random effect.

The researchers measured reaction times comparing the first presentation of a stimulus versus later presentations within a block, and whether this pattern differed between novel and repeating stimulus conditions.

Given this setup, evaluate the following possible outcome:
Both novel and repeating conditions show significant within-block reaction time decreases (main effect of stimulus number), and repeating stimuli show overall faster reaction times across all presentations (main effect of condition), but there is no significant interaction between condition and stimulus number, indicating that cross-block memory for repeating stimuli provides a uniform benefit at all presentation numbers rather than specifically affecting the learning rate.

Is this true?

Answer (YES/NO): NO